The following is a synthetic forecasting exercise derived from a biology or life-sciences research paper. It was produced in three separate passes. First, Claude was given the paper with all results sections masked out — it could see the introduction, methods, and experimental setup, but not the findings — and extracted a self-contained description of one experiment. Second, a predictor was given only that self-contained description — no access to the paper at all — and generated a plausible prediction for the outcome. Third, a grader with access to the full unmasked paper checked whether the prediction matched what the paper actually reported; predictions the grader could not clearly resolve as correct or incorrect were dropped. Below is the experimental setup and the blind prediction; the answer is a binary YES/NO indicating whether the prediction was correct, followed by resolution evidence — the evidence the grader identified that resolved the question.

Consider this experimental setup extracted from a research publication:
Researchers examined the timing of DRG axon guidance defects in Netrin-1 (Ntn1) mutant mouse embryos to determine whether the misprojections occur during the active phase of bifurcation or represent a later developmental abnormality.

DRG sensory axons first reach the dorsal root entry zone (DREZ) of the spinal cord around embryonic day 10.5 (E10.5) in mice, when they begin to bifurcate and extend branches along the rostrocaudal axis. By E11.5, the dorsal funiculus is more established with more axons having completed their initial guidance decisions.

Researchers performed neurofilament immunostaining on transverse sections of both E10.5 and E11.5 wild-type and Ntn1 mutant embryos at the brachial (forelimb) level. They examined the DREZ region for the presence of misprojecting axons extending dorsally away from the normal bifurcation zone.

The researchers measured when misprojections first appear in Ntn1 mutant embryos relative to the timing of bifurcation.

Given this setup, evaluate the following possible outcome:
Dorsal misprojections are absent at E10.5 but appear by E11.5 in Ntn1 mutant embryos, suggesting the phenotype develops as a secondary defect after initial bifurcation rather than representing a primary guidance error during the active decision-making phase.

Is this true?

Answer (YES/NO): NO